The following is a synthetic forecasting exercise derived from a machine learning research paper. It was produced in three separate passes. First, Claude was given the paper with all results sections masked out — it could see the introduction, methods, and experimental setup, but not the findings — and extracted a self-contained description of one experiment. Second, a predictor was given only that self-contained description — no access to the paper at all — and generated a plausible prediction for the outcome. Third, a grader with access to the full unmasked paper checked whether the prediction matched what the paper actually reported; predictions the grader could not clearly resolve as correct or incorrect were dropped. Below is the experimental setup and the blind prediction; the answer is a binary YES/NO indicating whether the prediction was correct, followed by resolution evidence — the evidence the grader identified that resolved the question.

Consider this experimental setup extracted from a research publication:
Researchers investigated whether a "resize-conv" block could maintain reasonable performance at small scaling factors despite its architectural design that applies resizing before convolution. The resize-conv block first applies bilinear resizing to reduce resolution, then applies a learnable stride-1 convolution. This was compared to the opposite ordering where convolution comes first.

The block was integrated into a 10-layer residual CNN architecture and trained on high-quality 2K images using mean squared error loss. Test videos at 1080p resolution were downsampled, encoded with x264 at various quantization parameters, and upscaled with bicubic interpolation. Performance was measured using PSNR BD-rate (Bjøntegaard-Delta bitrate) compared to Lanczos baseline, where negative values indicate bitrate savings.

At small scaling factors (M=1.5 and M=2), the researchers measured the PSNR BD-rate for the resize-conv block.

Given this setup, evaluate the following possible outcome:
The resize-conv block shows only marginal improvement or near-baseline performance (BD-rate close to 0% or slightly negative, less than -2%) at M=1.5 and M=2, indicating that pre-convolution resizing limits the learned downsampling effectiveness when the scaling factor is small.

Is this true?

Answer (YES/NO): NO